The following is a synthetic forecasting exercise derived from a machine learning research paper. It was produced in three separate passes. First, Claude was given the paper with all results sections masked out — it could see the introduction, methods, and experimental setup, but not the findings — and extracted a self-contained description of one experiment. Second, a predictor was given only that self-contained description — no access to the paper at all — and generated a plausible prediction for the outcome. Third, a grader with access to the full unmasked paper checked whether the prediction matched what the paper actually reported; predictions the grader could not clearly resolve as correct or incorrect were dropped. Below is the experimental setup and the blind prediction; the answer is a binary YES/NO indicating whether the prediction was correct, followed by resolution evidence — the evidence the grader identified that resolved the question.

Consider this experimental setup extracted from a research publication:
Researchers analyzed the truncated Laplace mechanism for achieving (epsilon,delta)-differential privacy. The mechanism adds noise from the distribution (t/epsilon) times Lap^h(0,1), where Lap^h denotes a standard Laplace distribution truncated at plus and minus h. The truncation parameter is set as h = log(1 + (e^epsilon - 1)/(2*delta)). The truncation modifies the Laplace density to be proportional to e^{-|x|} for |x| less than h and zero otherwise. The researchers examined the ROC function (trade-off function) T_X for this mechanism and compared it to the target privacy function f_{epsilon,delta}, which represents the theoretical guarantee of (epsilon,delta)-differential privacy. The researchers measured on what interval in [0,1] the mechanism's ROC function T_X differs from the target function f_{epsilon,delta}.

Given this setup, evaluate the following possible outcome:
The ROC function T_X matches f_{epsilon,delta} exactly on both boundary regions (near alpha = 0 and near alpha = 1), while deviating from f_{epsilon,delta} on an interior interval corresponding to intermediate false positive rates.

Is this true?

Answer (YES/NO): YES